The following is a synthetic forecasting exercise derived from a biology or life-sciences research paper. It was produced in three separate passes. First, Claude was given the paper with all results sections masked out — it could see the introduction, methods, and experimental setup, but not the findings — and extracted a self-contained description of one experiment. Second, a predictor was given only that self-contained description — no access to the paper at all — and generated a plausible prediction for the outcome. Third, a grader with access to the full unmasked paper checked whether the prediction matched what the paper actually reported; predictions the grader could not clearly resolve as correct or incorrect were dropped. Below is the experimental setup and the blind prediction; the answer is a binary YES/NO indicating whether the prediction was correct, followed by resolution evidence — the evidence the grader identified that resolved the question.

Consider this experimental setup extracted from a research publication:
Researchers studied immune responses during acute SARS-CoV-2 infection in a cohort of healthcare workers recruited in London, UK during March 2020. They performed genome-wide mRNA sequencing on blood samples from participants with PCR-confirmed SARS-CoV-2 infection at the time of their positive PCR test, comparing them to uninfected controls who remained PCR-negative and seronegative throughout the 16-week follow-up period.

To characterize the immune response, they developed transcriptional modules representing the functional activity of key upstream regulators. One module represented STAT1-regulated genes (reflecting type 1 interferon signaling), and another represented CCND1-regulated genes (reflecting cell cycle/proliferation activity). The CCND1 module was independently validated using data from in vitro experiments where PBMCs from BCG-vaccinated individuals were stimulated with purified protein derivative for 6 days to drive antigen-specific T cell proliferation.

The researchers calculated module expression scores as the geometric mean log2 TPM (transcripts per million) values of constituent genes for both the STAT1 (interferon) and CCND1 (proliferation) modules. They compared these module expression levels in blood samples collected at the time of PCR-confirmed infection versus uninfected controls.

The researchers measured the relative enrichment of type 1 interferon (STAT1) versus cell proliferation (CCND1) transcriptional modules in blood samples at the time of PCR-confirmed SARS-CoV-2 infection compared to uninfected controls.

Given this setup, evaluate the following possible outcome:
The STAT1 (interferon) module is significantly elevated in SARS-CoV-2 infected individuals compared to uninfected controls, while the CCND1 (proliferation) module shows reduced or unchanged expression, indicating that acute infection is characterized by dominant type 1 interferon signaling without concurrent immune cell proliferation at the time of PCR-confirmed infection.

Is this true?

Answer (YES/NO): NO